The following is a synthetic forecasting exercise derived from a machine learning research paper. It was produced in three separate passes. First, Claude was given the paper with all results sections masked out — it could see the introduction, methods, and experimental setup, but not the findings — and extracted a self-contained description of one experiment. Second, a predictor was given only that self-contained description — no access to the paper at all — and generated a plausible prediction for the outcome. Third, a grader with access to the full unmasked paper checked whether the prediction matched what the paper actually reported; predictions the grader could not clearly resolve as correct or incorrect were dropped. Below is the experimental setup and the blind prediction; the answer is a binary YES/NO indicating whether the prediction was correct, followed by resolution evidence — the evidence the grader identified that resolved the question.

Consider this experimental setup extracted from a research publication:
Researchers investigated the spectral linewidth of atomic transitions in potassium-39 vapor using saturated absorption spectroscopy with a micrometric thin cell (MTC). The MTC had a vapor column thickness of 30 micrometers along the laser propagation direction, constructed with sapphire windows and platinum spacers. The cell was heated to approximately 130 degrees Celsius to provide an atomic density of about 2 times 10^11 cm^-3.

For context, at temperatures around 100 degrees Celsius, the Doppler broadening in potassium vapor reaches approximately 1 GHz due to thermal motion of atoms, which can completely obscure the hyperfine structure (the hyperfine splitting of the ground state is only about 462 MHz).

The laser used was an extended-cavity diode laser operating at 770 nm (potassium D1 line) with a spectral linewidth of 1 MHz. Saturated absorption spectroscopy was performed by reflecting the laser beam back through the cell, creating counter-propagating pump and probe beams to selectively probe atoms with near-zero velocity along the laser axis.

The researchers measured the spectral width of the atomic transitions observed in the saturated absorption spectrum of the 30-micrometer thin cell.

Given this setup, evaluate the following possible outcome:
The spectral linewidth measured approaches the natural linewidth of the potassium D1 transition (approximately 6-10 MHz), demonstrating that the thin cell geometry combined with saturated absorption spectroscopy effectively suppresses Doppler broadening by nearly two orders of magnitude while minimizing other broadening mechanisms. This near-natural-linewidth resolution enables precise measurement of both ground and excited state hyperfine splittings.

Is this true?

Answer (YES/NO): NO